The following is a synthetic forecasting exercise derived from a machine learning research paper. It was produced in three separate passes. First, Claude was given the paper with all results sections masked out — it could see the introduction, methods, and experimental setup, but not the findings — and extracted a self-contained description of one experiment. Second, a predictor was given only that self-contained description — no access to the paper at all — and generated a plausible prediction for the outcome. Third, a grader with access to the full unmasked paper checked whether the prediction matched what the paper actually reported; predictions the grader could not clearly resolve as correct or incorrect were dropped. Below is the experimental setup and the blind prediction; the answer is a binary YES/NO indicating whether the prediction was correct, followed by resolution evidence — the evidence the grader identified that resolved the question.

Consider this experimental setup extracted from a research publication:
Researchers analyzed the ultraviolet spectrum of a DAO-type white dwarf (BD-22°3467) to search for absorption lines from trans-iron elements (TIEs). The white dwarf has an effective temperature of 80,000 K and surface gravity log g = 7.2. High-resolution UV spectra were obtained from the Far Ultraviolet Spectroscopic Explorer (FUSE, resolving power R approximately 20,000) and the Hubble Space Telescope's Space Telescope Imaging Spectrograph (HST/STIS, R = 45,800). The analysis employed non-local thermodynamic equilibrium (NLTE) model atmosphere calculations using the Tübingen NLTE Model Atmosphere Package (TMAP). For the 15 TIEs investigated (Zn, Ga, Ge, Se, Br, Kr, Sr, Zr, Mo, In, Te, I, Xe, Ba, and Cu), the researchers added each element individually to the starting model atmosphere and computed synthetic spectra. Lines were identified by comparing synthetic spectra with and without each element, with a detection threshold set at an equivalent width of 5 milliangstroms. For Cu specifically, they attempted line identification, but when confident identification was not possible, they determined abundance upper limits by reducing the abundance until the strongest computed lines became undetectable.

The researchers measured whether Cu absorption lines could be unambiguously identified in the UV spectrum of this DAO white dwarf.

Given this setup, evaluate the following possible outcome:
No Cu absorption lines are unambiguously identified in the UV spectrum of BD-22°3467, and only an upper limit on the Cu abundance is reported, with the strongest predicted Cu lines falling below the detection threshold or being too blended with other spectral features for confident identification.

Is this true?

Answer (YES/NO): YES